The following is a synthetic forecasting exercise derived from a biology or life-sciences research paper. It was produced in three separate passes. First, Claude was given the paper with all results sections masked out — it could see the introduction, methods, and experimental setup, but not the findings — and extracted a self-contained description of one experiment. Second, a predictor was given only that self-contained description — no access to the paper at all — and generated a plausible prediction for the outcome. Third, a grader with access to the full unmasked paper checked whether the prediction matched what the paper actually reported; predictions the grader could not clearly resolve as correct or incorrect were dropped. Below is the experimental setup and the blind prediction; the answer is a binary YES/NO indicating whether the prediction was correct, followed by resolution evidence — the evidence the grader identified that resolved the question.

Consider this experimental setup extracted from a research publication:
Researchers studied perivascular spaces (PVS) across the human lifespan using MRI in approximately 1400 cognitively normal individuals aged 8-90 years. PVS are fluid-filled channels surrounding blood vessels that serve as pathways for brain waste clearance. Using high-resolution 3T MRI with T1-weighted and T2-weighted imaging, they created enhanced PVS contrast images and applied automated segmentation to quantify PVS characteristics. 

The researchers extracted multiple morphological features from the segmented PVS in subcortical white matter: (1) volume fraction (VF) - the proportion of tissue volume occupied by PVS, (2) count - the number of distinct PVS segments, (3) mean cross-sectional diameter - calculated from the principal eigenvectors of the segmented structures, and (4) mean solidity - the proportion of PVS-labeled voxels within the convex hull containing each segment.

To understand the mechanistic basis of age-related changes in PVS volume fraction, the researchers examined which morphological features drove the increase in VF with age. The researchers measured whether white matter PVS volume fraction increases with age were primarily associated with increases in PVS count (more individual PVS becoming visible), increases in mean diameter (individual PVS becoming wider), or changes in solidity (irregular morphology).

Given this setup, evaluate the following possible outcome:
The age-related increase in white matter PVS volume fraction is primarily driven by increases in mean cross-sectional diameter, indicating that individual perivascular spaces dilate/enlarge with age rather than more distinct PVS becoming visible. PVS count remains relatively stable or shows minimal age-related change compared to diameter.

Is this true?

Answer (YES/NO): YES